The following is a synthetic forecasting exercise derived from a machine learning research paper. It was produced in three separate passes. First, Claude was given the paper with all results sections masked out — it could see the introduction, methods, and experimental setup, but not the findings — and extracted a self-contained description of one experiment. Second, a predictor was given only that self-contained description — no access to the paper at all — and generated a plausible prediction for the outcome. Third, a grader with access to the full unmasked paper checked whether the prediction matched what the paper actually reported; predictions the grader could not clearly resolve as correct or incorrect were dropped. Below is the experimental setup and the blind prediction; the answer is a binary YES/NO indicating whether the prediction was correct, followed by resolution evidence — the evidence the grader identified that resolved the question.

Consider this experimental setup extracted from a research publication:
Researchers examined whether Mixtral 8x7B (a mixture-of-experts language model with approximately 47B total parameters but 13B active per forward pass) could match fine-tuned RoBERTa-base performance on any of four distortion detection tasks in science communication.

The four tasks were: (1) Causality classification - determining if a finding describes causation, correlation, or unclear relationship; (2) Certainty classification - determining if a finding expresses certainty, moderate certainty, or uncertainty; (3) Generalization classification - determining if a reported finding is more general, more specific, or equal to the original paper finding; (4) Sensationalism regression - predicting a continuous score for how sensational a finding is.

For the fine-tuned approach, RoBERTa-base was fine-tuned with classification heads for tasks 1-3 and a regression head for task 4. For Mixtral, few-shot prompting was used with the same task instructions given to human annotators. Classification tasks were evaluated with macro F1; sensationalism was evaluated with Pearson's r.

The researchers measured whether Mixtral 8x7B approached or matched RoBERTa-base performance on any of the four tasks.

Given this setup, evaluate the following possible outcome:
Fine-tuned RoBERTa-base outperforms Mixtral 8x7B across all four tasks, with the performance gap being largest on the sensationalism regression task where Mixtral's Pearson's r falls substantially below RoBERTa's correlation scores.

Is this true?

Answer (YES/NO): NO